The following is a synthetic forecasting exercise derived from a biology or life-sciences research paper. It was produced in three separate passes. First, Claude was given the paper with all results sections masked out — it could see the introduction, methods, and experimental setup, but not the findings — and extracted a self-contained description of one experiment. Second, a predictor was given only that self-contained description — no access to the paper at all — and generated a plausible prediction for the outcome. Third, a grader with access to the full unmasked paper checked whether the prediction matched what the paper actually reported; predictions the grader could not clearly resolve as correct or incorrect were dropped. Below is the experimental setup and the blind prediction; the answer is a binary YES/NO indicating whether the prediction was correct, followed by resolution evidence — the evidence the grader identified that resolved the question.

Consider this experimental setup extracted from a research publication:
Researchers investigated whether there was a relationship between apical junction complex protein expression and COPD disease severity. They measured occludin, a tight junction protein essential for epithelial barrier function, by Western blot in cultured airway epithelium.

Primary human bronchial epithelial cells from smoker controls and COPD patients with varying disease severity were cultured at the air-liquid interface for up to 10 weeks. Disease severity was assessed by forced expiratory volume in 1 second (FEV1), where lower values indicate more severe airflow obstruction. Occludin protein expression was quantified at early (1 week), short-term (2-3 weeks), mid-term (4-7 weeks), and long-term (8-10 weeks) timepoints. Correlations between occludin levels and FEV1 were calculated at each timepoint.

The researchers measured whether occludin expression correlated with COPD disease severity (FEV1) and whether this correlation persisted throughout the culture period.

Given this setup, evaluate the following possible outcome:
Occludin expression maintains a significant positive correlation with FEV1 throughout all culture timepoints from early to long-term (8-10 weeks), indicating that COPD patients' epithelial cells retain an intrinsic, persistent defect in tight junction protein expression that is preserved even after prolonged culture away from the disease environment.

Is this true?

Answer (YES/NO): NO